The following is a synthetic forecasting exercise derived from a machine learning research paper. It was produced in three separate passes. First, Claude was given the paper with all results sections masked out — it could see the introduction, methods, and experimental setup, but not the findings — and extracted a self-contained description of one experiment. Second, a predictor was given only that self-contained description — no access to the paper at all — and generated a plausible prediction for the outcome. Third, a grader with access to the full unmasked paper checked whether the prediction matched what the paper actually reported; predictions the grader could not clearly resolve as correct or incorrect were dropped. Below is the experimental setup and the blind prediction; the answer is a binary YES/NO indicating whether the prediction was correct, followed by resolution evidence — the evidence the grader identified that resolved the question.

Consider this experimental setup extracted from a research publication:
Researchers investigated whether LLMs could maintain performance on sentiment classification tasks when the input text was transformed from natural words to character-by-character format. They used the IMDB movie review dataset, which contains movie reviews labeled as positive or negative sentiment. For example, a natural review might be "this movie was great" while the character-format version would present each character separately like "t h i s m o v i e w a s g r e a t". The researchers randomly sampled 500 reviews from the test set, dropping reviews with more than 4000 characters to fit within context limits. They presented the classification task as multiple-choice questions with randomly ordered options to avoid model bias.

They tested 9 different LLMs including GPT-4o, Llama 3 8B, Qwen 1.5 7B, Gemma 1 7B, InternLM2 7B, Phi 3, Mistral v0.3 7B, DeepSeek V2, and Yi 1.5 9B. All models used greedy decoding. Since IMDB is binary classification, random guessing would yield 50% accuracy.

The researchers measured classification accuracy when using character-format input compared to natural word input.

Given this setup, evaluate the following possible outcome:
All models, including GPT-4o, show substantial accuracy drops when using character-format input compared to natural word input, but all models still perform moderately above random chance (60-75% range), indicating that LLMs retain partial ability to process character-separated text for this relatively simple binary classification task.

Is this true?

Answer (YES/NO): NO